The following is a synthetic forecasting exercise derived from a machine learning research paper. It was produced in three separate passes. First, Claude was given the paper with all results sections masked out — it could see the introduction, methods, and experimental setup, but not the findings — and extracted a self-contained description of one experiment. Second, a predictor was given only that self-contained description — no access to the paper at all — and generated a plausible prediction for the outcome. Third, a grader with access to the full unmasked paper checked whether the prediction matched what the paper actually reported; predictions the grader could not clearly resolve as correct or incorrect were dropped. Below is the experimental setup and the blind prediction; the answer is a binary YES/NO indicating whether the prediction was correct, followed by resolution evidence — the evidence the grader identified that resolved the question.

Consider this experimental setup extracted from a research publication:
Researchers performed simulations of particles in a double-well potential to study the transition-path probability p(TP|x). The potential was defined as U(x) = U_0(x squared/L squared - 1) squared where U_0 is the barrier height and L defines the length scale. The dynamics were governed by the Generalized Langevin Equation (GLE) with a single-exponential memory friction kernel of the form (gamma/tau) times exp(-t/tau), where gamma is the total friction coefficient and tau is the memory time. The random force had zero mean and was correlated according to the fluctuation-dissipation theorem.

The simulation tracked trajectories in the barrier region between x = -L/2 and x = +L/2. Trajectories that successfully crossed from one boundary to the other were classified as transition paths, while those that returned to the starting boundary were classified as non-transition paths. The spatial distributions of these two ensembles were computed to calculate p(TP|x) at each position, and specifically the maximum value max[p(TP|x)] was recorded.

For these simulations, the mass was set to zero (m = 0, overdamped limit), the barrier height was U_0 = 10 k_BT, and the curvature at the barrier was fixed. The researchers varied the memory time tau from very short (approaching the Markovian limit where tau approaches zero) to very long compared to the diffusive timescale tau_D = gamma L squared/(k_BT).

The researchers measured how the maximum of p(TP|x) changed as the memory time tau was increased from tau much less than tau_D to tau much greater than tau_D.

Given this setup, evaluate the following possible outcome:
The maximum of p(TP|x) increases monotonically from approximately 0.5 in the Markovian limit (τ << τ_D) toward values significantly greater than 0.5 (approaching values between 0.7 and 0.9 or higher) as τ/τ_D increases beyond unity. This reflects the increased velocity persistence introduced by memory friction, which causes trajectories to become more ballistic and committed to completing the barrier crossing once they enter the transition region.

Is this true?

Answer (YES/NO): NO